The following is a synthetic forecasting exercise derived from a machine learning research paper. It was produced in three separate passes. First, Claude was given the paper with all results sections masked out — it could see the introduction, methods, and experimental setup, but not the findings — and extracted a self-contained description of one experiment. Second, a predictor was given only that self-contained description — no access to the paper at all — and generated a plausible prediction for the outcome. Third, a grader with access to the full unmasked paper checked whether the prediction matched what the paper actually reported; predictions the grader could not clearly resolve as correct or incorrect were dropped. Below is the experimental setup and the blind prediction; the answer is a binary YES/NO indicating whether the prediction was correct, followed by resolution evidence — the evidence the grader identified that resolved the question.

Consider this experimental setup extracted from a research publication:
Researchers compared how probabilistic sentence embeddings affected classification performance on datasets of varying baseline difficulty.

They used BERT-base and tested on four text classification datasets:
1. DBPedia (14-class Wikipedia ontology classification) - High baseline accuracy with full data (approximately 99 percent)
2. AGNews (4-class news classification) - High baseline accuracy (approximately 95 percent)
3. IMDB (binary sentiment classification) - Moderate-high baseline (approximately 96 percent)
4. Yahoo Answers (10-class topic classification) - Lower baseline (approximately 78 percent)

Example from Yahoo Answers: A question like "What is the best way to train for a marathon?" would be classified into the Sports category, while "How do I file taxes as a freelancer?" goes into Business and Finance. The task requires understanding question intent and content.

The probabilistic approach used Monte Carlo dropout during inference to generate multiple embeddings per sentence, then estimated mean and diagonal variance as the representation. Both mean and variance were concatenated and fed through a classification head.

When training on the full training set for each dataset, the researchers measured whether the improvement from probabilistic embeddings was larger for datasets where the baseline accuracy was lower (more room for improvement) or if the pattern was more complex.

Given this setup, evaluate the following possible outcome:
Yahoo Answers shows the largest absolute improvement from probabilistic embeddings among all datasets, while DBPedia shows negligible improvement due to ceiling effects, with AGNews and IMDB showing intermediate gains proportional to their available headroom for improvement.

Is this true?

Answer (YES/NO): NO